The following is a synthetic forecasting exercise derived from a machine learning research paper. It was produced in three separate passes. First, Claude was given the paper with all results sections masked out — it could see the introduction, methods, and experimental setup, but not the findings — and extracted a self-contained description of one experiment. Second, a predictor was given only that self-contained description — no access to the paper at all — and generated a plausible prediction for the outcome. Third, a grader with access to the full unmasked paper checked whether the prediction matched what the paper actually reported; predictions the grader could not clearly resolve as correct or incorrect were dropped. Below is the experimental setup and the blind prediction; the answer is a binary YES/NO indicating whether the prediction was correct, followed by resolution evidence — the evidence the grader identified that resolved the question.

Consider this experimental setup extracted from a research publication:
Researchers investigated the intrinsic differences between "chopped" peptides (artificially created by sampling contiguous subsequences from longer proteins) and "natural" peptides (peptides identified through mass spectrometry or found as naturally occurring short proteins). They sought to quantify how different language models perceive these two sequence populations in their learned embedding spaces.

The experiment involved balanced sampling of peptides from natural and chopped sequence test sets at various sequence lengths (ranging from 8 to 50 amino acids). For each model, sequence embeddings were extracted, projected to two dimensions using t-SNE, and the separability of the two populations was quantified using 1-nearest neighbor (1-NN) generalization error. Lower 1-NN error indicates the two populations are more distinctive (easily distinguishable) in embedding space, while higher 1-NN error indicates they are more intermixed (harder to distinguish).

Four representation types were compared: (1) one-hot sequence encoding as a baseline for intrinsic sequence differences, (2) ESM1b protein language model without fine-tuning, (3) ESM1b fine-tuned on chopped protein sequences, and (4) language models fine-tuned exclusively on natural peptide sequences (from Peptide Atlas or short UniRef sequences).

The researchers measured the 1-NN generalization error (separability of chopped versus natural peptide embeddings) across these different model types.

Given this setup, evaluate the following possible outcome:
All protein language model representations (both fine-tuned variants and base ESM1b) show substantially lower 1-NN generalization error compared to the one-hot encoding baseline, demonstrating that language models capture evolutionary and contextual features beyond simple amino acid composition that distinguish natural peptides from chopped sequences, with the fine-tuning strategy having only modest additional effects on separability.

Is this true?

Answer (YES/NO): NO